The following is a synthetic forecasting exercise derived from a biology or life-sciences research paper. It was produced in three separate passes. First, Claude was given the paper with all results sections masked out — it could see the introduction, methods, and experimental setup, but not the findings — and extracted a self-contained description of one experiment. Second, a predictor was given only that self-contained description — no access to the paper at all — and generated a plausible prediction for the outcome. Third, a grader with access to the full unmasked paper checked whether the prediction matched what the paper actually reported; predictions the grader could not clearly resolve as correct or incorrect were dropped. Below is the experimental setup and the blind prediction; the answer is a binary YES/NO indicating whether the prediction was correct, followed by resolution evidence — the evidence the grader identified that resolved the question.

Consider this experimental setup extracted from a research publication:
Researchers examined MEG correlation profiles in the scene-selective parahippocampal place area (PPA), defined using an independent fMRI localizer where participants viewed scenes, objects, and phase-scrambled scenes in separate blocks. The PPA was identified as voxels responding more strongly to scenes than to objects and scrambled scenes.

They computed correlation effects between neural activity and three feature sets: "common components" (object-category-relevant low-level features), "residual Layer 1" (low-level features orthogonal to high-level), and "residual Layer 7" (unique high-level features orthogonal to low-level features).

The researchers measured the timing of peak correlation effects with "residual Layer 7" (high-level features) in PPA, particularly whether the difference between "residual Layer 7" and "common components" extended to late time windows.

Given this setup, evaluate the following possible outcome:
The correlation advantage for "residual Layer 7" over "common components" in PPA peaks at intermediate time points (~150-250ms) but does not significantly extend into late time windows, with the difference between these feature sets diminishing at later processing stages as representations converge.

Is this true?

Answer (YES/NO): NO